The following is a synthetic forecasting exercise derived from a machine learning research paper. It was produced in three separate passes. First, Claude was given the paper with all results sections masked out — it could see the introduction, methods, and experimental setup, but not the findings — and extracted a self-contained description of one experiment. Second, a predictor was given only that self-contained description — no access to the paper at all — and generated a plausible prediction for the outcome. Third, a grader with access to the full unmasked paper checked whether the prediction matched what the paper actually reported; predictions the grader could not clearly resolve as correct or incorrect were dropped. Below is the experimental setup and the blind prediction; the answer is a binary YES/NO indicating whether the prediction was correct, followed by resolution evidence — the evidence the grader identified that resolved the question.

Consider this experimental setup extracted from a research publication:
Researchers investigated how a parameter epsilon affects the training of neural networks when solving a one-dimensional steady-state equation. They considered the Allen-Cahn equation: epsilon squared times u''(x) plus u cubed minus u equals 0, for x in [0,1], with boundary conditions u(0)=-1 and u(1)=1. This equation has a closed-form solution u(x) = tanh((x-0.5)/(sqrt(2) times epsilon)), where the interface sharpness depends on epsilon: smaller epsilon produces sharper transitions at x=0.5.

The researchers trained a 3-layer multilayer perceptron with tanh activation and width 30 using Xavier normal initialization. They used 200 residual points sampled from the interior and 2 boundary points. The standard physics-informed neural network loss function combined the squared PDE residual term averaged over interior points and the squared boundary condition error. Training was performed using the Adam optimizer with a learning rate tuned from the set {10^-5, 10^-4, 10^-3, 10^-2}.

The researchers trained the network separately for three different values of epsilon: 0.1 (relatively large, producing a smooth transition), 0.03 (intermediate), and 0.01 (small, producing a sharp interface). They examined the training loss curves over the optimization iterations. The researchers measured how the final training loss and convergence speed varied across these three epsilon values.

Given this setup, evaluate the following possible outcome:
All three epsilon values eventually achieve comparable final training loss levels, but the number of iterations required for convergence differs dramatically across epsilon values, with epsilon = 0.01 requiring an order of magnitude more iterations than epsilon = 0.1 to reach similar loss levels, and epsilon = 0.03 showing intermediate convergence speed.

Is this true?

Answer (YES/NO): NO